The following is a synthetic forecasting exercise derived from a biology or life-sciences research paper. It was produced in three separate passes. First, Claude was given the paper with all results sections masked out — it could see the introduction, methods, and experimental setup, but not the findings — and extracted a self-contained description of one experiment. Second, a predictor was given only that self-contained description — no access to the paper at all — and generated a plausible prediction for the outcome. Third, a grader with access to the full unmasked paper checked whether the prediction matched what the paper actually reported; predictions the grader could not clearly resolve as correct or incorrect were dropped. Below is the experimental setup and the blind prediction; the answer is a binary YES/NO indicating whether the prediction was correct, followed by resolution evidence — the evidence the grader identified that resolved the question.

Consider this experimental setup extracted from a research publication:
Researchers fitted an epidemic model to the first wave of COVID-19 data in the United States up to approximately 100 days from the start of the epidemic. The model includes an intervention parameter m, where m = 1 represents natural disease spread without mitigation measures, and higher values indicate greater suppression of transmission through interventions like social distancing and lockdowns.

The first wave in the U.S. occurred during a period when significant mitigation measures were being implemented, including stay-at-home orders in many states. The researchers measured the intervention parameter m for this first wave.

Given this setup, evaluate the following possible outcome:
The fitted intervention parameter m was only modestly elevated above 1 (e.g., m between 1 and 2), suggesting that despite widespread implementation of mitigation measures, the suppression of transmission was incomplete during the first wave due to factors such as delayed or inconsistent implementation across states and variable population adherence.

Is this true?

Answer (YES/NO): NO